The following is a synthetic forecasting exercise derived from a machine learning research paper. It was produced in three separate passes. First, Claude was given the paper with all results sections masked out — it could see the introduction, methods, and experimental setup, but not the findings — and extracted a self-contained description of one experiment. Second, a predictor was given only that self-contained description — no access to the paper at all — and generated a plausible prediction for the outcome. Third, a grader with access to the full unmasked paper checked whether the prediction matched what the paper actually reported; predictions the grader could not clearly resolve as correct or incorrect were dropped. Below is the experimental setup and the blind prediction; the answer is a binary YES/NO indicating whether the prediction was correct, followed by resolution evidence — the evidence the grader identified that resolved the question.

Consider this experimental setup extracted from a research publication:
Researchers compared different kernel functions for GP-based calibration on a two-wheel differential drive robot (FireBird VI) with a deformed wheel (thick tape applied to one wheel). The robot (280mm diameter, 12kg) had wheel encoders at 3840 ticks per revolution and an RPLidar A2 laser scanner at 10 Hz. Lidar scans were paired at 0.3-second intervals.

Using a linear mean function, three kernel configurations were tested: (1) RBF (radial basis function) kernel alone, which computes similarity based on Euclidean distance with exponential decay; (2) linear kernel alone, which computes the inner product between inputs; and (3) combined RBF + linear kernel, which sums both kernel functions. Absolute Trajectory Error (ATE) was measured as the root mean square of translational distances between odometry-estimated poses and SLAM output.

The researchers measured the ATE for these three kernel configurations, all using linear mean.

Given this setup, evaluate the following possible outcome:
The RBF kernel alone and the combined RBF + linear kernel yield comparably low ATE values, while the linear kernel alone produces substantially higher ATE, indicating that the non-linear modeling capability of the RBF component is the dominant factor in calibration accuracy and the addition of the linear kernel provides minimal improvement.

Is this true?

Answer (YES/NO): NO